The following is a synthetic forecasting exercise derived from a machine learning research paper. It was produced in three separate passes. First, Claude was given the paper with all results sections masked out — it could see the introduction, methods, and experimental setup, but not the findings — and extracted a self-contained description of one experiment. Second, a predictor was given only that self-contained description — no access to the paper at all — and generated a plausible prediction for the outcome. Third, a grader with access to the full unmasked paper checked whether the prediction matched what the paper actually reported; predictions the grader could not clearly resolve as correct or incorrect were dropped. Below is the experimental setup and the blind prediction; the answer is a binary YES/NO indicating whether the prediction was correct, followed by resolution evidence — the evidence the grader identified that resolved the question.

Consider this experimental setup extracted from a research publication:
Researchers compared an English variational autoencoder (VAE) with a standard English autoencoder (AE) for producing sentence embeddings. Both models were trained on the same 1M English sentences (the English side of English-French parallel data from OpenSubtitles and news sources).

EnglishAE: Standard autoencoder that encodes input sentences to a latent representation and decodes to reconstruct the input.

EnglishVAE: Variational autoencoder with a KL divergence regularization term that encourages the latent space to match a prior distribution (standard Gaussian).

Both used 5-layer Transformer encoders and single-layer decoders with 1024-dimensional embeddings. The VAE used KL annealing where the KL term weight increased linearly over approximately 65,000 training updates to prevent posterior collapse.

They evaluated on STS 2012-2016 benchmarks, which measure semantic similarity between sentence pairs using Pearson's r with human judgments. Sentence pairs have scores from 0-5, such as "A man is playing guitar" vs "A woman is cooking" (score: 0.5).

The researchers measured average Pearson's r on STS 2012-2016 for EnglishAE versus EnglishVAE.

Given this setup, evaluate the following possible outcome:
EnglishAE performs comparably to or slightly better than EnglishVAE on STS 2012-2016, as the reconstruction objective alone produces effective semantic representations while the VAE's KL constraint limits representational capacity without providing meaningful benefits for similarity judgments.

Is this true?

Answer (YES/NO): NO